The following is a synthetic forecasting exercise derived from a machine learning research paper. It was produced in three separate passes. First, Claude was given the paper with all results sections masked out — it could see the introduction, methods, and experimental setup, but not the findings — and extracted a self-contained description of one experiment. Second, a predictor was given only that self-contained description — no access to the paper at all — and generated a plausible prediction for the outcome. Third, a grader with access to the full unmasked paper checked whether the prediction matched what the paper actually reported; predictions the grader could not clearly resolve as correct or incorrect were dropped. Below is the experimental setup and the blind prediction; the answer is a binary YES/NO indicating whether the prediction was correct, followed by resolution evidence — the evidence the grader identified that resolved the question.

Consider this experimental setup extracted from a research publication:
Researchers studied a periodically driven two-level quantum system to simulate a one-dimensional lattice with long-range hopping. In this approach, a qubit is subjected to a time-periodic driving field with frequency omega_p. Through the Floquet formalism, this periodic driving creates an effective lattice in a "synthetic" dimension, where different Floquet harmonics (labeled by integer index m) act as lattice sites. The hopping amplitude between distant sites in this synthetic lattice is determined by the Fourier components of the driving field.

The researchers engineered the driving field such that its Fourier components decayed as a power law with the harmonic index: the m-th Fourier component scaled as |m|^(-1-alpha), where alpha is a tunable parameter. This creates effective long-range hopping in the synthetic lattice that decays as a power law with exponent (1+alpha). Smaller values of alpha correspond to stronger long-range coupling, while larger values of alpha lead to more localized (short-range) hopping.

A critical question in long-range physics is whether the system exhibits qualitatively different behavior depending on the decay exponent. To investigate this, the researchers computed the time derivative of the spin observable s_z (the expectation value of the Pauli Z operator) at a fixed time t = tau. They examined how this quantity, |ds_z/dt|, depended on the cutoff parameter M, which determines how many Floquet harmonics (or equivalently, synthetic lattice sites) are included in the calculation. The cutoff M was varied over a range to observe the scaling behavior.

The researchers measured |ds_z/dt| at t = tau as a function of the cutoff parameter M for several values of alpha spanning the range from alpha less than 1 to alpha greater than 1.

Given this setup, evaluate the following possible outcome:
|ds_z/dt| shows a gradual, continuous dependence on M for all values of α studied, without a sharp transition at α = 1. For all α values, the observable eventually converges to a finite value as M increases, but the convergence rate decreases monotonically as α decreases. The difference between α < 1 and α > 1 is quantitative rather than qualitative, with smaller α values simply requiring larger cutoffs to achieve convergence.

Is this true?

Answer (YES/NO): NO